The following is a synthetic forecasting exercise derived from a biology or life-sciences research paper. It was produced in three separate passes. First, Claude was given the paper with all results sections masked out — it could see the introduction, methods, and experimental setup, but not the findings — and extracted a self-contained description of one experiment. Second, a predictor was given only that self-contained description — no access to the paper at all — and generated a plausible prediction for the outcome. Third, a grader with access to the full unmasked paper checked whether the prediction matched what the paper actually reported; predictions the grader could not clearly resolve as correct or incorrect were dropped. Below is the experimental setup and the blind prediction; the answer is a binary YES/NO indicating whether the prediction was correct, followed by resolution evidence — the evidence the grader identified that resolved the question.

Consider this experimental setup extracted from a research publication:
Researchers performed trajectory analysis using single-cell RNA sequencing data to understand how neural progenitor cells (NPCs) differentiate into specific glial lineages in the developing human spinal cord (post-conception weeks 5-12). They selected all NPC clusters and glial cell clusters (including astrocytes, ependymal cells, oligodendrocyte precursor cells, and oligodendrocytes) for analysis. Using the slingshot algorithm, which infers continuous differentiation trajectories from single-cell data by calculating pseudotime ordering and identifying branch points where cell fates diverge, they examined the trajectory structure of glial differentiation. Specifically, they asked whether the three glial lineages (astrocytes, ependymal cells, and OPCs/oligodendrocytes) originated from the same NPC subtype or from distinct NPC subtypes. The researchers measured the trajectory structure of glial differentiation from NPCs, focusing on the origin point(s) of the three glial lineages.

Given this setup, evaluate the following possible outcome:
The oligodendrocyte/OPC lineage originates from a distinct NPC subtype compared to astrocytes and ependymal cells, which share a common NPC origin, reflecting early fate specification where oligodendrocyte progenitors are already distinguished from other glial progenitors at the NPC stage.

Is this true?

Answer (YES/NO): NO